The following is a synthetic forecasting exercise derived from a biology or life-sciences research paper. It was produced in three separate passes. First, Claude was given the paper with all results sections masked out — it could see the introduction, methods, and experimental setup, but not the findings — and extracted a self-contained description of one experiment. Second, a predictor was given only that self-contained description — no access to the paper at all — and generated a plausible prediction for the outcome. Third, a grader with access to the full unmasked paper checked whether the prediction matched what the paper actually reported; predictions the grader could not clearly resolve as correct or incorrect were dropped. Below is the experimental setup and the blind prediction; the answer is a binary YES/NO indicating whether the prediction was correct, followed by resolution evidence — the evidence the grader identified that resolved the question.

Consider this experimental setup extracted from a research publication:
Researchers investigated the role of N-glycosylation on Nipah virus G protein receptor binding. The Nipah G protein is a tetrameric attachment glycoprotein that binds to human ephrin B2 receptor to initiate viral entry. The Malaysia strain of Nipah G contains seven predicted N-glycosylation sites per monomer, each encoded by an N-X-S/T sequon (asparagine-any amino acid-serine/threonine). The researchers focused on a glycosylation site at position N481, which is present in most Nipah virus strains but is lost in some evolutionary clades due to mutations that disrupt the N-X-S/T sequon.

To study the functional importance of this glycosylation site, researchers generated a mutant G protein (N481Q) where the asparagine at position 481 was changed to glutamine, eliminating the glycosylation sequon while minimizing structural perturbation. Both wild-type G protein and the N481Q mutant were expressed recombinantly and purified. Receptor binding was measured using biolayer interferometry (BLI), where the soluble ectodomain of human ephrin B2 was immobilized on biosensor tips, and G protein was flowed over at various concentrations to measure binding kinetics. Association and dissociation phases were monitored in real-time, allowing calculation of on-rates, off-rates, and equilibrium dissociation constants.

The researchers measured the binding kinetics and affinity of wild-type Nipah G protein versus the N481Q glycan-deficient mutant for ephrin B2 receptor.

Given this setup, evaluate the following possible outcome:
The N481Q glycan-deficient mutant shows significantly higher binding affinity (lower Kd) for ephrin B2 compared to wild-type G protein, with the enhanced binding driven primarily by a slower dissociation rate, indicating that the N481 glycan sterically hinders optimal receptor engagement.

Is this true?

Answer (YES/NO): NO